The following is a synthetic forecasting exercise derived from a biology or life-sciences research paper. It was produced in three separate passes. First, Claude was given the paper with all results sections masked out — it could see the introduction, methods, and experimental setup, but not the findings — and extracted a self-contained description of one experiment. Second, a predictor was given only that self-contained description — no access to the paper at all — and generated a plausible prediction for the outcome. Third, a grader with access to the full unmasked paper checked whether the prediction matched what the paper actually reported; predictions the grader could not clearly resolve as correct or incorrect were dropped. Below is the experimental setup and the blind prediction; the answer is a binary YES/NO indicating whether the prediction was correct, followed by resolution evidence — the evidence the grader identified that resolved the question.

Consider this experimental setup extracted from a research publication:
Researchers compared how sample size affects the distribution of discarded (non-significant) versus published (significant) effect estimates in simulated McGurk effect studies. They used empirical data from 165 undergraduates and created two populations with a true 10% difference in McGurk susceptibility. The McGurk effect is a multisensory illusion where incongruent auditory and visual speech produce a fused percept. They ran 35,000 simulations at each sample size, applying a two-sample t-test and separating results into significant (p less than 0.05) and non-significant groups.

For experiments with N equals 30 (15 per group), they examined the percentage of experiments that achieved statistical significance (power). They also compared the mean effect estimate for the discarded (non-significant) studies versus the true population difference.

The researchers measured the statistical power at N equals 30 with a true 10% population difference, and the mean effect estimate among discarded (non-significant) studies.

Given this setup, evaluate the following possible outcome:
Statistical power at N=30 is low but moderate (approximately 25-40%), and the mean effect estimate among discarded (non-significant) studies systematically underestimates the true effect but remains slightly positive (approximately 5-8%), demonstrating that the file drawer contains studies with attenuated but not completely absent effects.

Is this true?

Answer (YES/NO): NO